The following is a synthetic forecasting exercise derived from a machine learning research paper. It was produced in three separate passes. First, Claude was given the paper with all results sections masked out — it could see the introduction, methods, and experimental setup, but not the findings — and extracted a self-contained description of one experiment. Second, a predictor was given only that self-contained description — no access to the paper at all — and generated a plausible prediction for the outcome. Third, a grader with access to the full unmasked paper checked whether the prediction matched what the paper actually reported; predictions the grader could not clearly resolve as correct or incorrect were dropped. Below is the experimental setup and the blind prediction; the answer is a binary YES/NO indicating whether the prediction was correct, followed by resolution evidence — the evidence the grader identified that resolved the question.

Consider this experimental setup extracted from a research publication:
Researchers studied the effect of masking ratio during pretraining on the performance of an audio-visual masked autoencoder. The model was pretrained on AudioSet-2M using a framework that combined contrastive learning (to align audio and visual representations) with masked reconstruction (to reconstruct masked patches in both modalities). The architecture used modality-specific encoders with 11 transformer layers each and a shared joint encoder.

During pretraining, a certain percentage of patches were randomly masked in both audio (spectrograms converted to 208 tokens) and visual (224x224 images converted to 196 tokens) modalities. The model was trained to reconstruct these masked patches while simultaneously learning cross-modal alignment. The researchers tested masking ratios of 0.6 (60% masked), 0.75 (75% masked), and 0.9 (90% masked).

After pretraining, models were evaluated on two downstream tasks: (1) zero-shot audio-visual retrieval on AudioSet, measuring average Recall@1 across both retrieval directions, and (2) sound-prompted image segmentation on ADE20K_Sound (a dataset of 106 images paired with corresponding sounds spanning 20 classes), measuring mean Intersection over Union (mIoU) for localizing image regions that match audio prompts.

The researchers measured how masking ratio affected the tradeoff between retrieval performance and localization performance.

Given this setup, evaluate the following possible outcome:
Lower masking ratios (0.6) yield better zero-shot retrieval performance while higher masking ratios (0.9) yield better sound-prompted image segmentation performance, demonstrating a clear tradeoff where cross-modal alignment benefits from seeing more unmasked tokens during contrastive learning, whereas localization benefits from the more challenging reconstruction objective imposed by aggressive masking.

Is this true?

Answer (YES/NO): YES